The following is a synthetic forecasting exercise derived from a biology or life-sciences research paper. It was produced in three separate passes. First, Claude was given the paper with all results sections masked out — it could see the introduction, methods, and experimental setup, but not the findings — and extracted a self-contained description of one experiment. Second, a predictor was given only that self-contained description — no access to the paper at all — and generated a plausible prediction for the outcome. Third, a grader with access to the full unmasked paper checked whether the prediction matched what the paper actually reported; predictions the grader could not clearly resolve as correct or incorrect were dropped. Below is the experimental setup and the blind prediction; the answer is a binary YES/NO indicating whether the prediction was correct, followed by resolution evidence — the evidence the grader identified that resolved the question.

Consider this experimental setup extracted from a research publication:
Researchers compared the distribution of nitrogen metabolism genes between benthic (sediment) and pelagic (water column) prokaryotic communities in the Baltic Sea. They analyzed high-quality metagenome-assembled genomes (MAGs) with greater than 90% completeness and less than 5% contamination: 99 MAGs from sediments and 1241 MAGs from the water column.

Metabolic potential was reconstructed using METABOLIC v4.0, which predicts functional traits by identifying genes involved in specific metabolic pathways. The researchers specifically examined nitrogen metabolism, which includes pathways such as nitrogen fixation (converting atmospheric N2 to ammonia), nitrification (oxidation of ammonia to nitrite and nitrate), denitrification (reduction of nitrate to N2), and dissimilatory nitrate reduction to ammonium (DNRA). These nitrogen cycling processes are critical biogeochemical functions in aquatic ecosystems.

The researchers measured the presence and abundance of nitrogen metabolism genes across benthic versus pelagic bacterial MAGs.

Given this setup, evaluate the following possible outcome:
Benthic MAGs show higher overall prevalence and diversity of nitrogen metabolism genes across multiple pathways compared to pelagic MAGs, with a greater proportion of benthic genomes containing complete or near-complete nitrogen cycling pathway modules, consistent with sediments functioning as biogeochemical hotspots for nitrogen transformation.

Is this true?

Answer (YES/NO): YES